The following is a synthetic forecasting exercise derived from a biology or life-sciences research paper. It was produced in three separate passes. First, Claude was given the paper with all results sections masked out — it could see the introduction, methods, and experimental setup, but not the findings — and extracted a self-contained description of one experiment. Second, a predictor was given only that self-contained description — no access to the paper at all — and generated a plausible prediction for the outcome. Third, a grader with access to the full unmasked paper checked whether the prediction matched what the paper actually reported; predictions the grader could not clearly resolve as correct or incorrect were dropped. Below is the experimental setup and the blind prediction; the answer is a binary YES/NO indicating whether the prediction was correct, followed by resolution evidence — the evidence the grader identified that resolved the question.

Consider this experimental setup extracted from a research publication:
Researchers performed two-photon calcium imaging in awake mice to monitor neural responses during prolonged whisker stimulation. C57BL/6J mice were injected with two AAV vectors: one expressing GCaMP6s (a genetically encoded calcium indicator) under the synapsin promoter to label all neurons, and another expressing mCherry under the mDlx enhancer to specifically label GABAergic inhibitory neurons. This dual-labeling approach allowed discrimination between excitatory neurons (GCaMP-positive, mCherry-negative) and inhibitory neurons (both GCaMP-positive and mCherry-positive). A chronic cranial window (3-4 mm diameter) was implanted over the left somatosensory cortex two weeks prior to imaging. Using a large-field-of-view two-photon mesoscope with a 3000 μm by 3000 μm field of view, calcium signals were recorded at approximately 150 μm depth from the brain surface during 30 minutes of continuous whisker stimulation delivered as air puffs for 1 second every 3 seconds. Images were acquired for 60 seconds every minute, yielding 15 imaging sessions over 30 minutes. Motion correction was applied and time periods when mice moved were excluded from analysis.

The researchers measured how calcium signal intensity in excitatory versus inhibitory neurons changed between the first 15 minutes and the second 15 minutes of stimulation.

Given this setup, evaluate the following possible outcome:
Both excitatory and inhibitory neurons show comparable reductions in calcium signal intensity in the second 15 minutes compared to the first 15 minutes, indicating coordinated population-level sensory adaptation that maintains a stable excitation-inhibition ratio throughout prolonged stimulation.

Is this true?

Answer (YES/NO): NO